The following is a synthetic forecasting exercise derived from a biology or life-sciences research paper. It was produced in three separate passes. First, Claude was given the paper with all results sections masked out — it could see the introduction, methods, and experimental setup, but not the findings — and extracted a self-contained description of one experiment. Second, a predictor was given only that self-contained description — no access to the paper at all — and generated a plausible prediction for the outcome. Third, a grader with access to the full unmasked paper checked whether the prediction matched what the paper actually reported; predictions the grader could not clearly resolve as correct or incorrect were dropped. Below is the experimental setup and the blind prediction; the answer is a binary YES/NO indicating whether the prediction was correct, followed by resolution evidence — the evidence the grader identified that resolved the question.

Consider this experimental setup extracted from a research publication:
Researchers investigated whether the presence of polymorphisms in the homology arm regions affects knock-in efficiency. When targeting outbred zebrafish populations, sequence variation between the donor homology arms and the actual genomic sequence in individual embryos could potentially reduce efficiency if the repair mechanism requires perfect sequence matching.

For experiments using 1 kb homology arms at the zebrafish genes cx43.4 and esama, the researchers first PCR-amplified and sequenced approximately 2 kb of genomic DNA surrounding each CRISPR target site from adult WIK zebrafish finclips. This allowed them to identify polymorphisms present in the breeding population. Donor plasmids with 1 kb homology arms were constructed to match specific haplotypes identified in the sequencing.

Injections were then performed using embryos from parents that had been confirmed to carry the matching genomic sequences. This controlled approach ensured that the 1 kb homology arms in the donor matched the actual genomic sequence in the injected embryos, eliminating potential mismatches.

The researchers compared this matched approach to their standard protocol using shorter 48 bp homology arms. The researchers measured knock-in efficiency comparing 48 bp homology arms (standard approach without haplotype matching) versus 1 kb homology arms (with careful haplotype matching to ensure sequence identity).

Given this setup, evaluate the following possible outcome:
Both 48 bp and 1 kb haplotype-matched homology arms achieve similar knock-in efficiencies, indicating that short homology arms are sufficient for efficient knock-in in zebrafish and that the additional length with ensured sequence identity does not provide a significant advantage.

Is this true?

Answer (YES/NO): YES